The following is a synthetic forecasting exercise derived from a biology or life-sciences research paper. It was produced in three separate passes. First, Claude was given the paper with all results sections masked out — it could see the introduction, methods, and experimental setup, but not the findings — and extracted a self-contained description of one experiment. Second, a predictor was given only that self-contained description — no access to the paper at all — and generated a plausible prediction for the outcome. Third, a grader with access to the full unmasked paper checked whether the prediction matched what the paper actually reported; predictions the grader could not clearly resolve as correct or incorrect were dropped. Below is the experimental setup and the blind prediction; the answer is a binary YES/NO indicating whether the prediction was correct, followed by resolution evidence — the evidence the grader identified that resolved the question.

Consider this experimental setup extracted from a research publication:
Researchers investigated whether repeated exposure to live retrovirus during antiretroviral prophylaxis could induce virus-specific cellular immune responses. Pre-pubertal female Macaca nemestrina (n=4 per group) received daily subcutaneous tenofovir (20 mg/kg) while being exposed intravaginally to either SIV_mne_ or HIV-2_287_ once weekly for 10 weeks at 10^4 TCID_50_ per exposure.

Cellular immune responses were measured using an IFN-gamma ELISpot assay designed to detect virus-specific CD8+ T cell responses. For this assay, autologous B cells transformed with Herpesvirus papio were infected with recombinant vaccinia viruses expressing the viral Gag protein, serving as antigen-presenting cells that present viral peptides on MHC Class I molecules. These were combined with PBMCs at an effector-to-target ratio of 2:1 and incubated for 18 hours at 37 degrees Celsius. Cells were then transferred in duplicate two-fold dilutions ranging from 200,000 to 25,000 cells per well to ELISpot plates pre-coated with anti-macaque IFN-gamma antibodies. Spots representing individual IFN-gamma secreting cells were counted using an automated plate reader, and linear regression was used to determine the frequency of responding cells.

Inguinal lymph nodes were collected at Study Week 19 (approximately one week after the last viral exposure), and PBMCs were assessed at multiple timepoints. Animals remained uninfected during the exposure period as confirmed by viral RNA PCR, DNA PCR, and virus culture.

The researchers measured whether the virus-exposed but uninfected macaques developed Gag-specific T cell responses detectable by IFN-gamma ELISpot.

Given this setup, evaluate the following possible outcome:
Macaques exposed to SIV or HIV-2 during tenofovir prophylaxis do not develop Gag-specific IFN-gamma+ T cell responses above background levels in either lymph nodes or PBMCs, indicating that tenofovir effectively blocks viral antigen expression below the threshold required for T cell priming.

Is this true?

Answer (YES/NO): YES